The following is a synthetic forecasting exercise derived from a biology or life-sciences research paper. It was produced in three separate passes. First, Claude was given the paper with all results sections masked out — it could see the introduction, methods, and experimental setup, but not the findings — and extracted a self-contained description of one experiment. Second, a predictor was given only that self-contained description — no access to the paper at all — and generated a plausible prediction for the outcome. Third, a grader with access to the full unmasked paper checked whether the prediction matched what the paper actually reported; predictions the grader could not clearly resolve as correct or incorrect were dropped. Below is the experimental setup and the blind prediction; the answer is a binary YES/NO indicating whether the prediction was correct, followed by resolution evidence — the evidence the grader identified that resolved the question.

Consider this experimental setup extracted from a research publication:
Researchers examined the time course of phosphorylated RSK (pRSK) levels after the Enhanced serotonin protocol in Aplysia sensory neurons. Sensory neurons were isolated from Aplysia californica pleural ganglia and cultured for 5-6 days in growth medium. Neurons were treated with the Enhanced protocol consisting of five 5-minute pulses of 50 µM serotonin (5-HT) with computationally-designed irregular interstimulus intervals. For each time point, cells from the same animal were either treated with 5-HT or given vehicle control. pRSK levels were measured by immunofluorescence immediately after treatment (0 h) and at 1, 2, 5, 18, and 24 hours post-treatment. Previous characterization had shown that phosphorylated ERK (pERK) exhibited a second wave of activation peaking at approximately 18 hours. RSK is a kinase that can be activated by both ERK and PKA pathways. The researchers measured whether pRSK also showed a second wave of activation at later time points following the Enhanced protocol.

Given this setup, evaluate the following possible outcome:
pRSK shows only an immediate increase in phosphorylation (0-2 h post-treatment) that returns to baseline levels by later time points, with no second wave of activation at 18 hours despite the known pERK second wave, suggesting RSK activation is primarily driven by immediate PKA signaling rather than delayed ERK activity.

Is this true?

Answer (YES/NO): NO